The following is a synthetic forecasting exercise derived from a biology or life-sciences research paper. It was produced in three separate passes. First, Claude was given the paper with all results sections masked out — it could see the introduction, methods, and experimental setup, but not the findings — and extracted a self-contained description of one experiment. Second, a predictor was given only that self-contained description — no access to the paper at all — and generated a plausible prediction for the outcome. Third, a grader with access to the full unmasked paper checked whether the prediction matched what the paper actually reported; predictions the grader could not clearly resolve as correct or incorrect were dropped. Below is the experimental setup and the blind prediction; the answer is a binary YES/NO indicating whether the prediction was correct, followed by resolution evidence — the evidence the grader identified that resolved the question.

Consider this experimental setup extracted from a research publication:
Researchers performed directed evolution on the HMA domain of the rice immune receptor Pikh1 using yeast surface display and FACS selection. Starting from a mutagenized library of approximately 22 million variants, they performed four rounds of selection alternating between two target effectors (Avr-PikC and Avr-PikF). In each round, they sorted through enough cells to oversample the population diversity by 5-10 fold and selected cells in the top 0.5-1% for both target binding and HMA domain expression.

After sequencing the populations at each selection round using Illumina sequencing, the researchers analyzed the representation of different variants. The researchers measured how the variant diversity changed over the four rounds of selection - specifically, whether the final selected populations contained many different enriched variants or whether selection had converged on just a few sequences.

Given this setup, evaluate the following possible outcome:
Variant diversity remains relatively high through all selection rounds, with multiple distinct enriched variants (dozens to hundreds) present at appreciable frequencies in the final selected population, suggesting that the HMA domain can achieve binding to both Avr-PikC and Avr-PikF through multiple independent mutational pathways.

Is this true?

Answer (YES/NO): NO